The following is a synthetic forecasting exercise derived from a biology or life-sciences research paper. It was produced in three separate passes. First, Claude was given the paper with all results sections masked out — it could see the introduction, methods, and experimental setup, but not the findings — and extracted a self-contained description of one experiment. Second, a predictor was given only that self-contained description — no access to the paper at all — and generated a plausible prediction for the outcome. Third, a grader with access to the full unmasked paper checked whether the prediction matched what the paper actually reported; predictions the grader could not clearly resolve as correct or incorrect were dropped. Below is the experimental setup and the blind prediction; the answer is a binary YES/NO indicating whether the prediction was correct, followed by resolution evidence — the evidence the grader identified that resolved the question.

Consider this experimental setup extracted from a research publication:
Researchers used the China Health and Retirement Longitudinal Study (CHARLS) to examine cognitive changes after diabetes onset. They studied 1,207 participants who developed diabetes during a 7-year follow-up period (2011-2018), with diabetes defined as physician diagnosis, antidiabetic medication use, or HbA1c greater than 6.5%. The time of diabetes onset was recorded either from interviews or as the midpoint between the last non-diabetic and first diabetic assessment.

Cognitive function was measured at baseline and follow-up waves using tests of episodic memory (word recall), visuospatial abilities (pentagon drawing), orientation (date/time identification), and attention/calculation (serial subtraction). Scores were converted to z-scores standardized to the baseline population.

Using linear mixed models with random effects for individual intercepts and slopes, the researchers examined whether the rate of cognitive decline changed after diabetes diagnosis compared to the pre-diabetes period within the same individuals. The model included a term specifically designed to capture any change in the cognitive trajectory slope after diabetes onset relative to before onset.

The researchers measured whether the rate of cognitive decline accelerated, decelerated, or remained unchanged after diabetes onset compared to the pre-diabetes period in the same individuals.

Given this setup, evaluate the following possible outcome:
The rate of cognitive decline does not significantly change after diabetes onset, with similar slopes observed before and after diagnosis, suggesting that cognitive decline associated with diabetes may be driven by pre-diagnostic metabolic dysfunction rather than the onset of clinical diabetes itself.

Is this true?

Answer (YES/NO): NO